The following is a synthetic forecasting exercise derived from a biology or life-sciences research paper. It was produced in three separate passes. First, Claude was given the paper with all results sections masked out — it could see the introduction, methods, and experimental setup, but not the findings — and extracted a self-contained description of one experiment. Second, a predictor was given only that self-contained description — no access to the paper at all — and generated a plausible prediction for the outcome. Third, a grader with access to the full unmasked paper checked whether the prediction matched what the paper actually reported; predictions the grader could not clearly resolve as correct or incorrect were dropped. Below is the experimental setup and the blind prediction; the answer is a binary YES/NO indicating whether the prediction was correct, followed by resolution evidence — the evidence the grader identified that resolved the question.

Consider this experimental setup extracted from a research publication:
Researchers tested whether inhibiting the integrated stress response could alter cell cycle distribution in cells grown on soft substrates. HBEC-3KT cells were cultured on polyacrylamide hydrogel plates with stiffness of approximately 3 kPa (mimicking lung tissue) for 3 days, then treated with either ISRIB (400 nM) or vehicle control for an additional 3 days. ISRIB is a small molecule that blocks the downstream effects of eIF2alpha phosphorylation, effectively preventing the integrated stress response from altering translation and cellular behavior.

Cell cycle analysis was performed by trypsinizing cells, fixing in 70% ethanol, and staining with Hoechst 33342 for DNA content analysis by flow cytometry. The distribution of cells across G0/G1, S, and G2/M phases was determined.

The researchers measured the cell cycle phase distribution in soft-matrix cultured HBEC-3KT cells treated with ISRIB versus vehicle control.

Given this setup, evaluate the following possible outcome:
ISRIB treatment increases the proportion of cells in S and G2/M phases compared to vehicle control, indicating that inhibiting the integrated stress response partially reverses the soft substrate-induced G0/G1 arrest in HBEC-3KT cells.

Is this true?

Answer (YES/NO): NO